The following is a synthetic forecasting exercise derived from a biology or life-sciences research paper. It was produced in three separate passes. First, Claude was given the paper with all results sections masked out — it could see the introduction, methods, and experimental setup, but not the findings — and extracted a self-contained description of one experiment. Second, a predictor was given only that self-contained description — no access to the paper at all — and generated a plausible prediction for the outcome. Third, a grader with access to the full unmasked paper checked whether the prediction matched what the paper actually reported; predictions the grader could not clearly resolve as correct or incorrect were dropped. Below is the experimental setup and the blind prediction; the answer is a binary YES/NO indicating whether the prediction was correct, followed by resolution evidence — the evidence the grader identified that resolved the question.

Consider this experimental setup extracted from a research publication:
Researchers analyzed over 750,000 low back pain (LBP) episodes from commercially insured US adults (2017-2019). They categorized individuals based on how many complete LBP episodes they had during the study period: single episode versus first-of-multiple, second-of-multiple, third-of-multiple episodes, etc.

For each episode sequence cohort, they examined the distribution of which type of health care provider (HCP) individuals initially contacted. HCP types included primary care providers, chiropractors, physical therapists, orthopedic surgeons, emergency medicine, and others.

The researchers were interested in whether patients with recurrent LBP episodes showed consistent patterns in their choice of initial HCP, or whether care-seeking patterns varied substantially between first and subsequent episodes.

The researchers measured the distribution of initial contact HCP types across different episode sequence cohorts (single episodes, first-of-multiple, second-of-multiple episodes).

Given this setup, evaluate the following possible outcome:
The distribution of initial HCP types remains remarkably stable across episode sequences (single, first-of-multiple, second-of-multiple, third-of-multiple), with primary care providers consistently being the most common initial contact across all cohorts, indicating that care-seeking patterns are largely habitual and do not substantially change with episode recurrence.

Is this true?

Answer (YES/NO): YES